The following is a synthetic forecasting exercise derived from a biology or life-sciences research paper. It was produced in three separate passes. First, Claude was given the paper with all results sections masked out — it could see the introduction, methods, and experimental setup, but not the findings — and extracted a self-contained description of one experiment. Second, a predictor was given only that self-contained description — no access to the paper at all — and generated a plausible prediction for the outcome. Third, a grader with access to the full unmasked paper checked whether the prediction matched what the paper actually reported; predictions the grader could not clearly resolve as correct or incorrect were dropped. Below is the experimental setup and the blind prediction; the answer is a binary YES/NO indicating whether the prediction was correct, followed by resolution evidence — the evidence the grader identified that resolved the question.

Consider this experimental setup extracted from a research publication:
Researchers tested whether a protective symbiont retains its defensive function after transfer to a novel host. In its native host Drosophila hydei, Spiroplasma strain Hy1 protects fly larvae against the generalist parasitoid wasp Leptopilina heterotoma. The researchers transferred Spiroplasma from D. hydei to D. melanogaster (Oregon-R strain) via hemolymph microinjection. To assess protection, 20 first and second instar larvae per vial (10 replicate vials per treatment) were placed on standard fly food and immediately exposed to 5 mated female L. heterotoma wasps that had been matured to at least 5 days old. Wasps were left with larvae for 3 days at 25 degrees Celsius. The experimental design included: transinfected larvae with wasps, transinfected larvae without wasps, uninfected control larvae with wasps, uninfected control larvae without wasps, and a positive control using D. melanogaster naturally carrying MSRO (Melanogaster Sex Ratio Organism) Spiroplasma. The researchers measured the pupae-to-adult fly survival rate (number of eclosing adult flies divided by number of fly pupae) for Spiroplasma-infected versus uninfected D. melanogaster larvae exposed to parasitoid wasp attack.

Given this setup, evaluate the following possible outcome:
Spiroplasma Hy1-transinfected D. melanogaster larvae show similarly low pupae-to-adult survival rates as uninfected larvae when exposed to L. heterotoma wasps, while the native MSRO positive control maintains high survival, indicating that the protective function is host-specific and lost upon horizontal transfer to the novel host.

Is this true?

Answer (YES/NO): NO